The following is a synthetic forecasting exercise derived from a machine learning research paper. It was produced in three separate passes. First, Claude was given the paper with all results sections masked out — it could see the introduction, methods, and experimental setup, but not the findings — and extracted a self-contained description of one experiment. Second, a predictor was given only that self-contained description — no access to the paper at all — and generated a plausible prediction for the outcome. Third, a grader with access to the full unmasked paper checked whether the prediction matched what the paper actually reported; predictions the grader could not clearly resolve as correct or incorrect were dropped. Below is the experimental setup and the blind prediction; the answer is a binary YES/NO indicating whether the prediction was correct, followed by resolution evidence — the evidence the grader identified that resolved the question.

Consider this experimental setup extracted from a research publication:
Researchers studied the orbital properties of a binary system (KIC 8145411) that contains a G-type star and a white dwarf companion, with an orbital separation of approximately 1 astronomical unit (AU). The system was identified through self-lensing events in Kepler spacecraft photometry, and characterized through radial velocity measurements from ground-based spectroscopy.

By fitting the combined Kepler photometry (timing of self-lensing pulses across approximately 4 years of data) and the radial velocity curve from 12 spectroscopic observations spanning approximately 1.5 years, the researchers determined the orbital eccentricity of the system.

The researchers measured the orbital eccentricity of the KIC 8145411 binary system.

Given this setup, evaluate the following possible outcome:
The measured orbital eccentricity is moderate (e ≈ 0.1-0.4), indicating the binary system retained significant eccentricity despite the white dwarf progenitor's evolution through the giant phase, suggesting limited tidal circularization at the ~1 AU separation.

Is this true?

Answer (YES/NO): YES